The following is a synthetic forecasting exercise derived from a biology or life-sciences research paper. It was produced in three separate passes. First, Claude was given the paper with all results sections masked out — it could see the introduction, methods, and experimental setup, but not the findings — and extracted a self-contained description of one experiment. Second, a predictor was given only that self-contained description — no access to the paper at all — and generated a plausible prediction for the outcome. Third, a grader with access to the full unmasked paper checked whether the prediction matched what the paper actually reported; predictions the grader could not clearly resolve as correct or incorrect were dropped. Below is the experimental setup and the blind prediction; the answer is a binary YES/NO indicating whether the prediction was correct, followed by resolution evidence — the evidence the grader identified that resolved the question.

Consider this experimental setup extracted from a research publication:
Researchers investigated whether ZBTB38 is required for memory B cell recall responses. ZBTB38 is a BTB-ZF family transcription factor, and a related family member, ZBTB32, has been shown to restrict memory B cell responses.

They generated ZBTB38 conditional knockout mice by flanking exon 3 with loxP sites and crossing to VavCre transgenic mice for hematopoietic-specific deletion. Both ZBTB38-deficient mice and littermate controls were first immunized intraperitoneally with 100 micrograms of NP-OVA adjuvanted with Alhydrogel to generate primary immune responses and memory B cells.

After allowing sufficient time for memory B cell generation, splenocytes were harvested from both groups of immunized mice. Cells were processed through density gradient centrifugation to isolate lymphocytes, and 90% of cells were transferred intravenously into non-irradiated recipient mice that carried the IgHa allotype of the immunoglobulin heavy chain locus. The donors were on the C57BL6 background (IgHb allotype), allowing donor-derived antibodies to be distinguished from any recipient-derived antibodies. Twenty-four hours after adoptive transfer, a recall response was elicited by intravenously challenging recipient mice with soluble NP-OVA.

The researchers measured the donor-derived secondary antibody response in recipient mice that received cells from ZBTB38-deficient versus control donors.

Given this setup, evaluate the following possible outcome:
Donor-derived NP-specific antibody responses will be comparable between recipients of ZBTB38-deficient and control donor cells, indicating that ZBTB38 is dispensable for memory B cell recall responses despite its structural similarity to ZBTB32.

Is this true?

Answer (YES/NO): YES